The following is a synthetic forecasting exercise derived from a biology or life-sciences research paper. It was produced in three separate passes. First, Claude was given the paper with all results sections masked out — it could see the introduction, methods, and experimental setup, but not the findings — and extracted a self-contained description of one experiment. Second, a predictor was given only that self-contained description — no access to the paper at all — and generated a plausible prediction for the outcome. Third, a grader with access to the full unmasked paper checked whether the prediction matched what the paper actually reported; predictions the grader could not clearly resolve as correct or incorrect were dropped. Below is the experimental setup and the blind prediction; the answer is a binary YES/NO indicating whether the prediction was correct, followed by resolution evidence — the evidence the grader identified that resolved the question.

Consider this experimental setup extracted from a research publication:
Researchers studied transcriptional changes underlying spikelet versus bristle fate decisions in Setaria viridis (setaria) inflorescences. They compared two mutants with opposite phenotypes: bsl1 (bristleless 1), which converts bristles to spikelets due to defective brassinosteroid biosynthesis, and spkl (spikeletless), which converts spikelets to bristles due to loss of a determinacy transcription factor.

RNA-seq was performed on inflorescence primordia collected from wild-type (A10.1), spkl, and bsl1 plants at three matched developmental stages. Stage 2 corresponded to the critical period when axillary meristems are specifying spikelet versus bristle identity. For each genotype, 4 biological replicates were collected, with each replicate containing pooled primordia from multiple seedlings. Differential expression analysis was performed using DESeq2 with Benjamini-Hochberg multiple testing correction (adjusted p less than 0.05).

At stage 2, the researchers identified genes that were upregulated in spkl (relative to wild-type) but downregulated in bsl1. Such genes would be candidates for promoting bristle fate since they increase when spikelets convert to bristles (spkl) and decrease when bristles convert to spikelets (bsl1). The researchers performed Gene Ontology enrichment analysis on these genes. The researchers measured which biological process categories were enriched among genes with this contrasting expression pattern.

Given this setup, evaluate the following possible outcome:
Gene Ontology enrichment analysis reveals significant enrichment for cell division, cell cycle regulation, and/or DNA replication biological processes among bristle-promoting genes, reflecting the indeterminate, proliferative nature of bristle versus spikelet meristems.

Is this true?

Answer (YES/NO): NO